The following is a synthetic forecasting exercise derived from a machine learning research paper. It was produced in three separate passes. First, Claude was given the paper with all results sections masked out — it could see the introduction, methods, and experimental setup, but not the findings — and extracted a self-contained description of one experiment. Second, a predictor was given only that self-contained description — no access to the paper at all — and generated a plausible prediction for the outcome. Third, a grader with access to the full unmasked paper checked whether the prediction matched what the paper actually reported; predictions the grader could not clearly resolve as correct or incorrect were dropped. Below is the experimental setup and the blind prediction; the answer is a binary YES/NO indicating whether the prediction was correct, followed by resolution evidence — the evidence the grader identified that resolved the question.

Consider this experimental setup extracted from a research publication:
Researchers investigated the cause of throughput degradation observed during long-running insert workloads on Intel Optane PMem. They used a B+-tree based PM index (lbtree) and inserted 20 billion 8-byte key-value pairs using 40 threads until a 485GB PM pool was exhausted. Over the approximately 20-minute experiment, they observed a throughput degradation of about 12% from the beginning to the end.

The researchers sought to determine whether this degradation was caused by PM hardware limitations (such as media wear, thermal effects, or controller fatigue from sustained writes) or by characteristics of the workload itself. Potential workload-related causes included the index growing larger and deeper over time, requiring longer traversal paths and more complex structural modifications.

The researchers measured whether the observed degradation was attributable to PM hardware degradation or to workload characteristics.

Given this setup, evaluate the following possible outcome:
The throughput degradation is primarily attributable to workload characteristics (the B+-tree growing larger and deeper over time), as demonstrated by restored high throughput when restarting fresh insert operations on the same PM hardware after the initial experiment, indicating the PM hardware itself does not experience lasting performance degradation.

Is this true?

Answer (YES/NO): NO